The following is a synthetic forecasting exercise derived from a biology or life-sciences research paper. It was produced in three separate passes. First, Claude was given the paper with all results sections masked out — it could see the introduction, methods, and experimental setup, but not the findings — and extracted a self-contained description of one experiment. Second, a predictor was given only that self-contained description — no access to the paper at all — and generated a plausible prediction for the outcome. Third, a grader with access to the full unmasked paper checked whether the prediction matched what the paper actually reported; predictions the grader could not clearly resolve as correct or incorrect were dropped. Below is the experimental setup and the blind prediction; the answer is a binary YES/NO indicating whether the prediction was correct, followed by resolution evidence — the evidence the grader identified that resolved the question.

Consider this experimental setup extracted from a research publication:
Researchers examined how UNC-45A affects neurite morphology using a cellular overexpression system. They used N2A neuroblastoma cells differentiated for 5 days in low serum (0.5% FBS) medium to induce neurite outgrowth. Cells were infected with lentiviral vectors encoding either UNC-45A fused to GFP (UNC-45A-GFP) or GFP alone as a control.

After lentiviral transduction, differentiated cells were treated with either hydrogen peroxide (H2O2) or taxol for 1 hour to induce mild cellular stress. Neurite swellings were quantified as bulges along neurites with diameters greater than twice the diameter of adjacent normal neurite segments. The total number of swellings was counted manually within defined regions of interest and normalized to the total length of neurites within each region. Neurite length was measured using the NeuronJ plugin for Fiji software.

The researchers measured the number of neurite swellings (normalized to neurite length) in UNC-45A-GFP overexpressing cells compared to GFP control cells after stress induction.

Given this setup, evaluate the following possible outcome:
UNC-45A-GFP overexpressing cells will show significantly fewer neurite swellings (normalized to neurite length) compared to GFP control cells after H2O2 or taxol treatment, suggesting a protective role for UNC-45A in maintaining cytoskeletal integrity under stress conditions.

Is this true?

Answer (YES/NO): NO